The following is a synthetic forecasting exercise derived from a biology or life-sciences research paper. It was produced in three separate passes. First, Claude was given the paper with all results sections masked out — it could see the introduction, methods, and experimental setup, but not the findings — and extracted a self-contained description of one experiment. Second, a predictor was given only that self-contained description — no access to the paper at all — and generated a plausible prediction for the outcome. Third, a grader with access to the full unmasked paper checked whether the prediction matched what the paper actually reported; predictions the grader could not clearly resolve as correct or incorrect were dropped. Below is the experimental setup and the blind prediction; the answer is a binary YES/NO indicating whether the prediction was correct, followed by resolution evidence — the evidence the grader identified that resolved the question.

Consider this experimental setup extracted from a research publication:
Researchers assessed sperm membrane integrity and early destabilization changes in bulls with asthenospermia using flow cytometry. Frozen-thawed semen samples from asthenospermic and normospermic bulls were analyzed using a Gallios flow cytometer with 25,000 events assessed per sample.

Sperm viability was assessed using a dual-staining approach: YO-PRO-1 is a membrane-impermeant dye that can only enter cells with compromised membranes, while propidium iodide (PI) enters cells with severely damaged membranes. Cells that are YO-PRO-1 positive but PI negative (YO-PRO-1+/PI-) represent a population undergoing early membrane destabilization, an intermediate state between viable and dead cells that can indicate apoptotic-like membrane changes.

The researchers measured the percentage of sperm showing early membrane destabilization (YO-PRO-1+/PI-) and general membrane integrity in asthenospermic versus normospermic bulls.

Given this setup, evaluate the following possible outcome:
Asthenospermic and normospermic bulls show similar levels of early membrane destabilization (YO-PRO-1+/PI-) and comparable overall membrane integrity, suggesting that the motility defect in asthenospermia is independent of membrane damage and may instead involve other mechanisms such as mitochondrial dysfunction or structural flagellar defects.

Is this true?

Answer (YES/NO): YES